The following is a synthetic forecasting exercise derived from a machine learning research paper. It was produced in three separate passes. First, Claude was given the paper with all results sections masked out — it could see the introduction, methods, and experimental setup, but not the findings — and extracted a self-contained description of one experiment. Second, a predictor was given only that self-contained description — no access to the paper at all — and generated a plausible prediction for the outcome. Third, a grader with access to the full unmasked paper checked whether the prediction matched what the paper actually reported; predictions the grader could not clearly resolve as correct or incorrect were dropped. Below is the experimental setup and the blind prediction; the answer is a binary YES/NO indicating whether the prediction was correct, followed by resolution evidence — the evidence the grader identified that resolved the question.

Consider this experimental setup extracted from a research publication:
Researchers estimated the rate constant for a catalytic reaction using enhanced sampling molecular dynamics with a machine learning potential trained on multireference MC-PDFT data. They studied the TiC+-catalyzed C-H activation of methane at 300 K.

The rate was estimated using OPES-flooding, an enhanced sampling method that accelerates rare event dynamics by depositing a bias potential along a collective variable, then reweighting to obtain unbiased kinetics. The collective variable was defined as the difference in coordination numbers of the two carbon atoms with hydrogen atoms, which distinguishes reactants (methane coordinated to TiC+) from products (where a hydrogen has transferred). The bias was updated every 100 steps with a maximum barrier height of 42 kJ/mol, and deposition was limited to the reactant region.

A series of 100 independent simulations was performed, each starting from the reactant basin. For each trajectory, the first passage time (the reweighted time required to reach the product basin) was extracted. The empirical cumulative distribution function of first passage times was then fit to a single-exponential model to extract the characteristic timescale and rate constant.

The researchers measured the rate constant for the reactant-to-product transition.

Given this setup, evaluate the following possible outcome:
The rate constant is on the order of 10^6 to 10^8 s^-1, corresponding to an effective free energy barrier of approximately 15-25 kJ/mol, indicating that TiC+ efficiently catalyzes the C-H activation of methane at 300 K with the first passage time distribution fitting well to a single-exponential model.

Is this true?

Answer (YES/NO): NO